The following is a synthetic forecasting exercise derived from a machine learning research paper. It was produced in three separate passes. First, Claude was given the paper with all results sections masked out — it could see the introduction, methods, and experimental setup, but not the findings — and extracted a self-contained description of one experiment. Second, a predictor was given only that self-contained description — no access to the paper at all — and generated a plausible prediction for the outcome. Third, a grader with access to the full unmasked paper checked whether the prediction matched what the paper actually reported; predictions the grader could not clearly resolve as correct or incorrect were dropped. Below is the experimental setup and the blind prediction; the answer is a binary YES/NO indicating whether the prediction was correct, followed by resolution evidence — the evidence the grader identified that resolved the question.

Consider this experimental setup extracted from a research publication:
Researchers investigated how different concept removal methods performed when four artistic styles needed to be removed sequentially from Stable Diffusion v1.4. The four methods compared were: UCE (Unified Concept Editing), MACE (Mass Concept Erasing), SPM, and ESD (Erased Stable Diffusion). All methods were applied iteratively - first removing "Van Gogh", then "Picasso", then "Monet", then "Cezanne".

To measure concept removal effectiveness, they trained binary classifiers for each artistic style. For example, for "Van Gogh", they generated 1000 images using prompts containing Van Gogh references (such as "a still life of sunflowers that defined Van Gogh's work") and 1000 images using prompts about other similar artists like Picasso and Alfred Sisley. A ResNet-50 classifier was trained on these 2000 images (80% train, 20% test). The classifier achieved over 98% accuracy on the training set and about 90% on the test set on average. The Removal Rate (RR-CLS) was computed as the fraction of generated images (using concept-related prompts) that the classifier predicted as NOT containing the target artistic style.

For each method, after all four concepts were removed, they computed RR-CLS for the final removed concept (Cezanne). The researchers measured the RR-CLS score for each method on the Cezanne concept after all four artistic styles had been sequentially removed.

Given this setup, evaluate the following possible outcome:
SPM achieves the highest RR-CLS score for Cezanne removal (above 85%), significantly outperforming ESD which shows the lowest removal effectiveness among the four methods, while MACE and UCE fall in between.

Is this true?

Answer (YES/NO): NO